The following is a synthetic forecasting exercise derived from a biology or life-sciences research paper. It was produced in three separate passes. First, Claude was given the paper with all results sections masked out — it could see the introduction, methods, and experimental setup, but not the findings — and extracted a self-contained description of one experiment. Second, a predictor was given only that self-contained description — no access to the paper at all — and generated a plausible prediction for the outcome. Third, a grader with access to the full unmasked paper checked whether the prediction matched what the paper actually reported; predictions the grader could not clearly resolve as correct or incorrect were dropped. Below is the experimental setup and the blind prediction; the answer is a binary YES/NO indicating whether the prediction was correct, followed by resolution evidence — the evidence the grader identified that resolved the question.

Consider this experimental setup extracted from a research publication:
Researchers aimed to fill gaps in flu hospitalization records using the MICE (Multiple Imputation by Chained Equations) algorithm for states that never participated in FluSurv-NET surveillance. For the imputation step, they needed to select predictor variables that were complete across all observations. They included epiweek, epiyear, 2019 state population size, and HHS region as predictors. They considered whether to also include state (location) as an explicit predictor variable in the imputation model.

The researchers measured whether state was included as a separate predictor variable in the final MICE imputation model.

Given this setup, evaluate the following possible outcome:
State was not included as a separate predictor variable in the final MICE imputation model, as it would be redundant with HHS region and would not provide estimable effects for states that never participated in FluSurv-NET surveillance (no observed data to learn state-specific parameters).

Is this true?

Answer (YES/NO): NO